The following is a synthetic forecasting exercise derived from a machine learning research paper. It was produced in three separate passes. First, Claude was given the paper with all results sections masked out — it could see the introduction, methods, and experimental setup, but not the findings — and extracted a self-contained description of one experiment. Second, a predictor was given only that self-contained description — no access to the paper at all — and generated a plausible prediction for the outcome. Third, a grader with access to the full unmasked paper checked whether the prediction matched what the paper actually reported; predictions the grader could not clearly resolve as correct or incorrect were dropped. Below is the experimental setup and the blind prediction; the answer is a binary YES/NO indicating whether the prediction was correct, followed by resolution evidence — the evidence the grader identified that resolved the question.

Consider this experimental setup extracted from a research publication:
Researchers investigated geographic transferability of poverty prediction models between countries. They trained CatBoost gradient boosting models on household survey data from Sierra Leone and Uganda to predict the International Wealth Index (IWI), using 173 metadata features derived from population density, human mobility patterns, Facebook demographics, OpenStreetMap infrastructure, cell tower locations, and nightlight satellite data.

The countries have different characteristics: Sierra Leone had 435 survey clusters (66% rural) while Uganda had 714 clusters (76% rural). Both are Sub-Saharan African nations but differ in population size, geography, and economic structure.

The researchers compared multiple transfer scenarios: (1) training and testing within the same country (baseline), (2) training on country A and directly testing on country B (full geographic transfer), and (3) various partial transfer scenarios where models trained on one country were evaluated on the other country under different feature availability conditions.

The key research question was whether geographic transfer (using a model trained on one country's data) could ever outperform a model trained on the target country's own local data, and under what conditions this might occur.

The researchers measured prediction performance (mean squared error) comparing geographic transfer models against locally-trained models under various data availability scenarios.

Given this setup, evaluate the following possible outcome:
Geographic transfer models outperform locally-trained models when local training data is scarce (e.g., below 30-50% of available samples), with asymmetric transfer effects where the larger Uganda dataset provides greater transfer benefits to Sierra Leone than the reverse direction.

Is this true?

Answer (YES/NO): NO